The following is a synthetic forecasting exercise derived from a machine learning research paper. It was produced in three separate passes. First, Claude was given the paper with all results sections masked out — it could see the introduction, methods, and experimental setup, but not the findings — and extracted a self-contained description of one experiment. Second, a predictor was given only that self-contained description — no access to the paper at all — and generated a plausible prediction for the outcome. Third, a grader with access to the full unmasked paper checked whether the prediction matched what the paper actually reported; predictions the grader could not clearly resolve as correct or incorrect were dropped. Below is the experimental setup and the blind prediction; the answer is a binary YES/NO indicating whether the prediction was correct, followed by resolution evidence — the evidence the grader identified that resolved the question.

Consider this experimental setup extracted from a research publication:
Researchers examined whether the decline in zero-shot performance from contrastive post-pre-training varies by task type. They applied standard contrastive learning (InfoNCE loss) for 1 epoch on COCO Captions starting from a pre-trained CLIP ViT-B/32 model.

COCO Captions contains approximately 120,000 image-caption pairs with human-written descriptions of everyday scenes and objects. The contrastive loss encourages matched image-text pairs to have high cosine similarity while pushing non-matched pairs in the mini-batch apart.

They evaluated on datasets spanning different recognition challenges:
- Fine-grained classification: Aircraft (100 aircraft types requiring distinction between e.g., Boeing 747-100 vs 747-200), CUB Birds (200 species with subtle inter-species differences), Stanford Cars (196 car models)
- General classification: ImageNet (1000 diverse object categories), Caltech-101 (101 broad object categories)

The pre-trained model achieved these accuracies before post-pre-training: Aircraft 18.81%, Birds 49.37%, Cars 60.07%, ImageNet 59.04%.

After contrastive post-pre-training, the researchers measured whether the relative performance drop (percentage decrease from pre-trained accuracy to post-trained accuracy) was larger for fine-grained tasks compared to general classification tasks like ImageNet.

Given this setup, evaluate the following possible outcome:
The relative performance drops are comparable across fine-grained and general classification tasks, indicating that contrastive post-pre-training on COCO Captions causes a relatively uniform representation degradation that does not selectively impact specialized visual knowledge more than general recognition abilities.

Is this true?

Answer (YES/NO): NO